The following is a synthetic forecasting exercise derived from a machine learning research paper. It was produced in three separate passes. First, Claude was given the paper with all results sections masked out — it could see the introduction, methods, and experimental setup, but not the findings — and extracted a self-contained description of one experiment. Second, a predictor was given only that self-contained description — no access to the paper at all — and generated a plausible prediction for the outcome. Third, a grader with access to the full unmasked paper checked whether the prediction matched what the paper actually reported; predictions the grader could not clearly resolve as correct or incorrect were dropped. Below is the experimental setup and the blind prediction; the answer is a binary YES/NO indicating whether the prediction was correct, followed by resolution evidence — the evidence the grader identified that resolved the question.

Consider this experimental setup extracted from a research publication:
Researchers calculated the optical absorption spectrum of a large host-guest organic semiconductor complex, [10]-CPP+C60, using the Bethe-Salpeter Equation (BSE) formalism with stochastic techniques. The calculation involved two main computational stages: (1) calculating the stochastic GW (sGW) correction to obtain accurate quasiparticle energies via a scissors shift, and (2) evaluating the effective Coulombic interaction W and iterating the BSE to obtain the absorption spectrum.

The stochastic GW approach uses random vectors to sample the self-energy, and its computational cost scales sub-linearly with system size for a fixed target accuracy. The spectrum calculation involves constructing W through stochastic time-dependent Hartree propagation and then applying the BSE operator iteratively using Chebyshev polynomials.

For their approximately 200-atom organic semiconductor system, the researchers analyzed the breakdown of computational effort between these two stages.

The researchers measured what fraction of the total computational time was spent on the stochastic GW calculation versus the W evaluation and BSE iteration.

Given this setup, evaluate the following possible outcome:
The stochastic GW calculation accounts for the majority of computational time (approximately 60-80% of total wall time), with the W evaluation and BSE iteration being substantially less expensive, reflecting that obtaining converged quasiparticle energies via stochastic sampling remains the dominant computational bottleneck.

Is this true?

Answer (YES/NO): NO